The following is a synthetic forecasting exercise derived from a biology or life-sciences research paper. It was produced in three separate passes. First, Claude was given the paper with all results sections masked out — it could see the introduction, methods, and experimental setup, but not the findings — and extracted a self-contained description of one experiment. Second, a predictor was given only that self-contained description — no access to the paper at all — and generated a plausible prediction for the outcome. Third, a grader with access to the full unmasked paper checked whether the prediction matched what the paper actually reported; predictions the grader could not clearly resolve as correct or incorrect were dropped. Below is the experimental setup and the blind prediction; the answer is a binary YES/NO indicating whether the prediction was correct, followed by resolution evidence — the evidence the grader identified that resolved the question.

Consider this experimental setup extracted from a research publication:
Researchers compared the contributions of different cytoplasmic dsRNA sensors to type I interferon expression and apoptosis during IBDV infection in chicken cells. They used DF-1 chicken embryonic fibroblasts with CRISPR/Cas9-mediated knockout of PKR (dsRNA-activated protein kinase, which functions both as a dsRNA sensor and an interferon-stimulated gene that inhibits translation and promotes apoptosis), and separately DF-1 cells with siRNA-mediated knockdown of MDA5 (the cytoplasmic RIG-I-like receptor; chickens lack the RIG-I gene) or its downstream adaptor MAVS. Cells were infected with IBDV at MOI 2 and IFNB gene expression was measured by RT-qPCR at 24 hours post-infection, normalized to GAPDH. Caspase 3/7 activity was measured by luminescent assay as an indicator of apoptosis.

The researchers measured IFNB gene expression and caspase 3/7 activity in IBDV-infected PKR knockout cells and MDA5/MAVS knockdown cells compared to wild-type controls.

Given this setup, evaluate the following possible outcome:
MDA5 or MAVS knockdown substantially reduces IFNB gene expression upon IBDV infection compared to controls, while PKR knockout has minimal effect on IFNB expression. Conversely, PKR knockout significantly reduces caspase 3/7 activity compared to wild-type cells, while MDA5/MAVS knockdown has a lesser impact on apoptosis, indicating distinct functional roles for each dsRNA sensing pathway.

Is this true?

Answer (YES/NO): NO